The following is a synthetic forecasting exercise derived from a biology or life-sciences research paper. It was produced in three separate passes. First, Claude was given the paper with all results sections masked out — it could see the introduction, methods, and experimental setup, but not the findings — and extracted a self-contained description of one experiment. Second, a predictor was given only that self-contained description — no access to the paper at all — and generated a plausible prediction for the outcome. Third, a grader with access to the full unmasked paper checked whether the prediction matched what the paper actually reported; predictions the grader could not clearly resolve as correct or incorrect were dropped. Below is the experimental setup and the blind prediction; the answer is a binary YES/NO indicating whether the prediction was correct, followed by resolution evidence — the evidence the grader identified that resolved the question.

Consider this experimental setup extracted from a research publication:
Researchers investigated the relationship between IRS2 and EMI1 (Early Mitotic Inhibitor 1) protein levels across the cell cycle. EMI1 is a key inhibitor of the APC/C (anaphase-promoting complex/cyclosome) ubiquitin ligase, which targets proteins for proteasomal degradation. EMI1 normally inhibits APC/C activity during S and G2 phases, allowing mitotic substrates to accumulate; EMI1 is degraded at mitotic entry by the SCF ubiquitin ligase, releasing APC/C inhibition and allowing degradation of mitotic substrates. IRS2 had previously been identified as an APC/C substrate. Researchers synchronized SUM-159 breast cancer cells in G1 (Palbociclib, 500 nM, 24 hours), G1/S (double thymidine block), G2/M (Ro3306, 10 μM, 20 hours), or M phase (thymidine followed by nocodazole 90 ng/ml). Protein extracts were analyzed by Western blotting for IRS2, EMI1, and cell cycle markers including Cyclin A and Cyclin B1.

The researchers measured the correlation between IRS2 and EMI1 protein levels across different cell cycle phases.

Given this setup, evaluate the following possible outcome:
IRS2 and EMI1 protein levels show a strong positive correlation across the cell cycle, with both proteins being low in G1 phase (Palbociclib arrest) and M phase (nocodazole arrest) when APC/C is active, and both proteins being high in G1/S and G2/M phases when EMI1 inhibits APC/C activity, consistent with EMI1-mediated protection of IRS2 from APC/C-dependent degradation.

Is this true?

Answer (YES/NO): NO